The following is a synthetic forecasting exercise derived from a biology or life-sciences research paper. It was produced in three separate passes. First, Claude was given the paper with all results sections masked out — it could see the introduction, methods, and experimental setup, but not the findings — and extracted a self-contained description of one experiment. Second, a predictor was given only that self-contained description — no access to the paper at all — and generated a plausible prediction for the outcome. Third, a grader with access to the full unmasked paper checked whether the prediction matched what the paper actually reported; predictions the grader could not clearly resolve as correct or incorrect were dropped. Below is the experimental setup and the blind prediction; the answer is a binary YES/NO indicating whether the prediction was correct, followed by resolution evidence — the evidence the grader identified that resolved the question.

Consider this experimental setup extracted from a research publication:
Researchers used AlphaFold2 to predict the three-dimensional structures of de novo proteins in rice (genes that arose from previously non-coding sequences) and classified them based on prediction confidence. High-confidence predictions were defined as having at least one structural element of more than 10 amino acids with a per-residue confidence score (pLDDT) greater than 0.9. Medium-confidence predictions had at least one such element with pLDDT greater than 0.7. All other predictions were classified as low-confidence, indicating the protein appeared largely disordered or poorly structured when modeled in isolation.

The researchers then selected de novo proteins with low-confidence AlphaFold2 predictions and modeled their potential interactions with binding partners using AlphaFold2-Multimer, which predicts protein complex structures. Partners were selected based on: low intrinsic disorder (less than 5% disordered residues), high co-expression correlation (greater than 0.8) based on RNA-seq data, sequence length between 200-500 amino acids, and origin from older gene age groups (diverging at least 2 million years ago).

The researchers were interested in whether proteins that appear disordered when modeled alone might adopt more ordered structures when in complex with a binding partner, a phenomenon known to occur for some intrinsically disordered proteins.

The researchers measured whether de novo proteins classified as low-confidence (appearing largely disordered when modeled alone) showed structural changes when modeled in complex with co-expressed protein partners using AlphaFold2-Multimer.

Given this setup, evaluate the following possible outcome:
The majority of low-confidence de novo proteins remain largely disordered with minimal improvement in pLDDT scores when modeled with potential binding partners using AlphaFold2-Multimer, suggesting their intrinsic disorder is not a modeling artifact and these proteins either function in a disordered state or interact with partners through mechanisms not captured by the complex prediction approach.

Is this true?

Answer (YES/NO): NO